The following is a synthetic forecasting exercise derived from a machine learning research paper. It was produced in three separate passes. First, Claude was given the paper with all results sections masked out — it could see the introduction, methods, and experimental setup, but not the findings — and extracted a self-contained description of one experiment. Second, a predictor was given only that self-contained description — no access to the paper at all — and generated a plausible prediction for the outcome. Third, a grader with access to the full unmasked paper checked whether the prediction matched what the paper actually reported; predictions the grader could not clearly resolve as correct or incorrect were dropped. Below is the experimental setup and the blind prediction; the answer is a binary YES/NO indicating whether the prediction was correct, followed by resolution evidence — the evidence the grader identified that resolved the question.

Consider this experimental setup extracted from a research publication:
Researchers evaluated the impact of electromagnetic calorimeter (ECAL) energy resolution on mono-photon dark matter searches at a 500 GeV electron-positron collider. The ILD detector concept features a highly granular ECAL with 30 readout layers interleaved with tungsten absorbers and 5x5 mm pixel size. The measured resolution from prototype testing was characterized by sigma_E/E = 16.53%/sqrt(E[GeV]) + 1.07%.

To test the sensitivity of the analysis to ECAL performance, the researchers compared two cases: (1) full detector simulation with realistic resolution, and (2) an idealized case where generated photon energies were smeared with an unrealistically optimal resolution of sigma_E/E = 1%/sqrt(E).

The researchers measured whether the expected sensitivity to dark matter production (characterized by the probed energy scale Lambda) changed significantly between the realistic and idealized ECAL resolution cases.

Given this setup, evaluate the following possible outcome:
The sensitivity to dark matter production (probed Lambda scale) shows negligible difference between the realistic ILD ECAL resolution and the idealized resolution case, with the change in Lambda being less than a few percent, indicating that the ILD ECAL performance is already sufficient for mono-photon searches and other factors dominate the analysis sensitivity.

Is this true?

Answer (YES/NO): YES